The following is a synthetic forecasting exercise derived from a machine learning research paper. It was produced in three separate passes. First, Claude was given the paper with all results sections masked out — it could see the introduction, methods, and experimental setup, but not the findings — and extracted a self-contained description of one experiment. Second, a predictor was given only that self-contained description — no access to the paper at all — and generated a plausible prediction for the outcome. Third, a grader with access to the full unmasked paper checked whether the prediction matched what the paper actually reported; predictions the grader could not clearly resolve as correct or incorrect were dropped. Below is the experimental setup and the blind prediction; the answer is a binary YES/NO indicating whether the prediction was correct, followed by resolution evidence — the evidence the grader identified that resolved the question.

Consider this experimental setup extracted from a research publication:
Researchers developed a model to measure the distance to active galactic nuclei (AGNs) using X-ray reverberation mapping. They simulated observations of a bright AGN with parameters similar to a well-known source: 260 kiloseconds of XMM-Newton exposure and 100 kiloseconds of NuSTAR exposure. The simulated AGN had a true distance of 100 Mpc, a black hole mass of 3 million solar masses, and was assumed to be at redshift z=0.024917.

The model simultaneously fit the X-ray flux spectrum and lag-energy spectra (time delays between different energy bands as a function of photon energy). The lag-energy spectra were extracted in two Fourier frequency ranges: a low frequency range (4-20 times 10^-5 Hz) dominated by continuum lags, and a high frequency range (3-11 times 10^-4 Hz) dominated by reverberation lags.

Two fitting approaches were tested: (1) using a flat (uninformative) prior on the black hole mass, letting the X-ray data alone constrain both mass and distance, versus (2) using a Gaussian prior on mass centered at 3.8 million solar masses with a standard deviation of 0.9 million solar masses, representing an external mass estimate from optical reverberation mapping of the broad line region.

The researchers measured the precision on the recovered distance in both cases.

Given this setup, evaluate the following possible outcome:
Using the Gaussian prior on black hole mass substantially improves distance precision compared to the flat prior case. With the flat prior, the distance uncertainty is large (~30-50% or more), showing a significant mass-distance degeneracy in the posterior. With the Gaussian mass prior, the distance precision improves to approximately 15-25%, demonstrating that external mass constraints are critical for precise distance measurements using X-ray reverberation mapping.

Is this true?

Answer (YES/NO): NO